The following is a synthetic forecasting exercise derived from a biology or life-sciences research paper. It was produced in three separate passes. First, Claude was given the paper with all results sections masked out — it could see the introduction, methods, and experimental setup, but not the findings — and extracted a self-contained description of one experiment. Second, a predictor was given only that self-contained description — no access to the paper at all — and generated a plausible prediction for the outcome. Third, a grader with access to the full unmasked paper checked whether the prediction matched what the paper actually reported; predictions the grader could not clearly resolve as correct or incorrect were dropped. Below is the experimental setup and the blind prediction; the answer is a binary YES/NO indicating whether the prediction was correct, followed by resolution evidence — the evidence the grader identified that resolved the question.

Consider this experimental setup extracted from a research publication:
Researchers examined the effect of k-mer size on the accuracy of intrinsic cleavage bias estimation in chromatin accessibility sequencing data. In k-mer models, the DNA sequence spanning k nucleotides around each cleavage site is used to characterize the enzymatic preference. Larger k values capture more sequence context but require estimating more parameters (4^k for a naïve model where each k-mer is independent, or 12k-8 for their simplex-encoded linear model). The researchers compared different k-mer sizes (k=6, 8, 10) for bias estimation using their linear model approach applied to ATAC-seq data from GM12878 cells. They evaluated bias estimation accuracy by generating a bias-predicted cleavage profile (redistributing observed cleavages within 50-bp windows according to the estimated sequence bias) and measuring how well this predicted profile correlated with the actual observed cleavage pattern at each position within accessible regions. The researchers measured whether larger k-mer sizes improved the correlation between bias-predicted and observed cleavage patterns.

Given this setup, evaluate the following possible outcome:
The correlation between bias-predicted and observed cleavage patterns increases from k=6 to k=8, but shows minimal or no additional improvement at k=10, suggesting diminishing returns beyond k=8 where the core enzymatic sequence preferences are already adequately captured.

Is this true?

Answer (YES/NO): NO